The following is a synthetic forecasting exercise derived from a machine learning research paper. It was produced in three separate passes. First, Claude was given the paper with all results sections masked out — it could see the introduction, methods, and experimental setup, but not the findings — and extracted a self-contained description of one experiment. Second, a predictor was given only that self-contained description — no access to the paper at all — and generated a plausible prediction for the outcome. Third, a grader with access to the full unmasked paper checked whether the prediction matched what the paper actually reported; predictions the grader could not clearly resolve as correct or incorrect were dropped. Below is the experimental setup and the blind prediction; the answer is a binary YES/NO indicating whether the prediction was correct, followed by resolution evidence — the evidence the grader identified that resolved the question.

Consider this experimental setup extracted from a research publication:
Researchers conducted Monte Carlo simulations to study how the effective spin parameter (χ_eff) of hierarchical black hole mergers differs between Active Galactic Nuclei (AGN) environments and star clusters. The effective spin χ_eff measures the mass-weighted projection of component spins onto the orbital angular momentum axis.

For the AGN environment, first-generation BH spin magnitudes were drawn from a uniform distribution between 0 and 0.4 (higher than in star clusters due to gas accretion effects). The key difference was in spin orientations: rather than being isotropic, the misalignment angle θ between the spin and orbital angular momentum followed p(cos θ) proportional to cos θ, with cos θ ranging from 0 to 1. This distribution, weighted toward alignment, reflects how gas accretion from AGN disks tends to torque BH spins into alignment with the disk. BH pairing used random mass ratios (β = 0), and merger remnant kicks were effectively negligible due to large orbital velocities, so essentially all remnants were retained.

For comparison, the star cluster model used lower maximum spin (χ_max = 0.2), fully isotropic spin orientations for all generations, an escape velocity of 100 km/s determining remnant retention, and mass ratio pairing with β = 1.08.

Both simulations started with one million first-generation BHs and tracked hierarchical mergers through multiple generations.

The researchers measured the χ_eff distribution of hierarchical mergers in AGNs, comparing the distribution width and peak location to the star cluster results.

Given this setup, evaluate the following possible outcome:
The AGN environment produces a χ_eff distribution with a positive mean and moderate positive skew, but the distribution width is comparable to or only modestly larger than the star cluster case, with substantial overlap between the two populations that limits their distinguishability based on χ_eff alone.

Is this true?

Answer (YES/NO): NO